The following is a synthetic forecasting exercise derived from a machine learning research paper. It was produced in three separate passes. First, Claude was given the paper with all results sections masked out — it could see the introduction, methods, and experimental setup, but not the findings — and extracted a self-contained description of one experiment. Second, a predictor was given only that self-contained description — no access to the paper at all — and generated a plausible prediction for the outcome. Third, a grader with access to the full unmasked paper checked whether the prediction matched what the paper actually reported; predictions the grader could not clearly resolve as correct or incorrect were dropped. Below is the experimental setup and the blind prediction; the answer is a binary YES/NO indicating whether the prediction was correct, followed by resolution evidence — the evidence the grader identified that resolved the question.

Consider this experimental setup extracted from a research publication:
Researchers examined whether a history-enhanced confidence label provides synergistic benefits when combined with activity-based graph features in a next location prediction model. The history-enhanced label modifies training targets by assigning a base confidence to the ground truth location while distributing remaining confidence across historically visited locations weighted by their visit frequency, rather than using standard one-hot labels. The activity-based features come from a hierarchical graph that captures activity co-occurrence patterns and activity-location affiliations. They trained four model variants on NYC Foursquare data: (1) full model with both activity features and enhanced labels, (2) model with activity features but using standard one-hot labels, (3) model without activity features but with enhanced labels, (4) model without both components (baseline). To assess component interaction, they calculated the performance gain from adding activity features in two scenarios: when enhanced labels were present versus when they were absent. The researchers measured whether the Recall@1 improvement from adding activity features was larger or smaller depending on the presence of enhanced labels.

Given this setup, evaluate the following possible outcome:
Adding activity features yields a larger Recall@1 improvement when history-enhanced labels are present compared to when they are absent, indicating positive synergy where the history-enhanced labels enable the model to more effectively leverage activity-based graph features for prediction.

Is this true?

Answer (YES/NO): YES